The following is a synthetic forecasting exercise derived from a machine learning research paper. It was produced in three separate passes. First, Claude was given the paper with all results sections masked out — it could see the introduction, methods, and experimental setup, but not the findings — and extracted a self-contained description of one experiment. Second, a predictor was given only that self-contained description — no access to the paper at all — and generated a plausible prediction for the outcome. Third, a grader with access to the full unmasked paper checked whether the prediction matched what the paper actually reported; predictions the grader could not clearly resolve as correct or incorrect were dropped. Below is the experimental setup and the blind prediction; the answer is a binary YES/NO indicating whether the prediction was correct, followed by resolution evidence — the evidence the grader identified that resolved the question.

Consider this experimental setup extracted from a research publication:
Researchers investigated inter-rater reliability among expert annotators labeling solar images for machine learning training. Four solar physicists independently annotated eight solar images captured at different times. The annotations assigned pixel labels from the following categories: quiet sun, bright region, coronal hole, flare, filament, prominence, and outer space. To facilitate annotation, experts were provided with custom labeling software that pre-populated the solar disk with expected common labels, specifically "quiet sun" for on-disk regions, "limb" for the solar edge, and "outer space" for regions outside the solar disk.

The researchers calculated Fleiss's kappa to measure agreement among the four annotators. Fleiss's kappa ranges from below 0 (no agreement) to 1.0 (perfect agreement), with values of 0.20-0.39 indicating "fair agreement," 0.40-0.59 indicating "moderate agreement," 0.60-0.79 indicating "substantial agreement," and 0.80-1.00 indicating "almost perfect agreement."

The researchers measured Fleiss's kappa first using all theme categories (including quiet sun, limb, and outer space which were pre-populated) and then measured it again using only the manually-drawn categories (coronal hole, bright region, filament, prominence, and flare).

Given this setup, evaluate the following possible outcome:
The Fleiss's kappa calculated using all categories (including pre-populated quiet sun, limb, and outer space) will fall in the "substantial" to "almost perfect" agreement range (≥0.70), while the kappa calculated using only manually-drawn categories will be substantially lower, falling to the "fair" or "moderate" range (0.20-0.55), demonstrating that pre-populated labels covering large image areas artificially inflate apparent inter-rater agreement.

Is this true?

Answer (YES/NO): YES